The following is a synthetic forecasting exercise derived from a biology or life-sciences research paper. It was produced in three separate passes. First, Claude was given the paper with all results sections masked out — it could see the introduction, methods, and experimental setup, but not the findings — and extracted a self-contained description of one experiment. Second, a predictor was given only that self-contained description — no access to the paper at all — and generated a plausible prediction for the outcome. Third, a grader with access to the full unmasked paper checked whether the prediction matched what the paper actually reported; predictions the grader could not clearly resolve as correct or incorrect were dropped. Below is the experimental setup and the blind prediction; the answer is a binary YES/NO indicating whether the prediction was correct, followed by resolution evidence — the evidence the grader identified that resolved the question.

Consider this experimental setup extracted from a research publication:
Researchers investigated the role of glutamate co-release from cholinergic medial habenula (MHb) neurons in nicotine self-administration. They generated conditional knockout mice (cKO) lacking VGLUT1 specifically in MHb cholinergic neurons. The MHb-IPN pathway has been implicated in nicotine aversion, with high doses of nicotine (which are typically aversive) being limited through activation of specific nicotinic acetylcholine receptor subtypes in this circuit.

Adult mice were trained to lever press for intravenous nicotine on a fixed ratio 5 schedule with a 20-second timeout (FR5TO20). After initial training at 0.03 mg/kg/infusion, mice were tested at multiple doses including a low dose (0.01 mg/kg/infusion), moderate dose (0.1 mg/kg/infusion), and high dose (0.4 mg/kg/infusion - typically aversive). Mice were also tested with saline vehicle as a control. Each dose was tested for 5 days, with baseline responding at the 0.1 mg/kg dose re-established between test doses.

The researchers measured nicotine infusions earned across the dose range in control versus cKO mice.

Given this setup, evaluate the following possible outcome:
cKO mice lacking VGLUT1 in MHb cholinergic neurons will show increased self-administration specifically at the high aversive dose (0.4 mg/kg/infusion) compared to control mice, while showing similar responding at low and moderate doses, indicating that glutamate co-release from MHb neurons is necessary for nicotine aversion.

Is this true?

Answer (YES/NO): NO